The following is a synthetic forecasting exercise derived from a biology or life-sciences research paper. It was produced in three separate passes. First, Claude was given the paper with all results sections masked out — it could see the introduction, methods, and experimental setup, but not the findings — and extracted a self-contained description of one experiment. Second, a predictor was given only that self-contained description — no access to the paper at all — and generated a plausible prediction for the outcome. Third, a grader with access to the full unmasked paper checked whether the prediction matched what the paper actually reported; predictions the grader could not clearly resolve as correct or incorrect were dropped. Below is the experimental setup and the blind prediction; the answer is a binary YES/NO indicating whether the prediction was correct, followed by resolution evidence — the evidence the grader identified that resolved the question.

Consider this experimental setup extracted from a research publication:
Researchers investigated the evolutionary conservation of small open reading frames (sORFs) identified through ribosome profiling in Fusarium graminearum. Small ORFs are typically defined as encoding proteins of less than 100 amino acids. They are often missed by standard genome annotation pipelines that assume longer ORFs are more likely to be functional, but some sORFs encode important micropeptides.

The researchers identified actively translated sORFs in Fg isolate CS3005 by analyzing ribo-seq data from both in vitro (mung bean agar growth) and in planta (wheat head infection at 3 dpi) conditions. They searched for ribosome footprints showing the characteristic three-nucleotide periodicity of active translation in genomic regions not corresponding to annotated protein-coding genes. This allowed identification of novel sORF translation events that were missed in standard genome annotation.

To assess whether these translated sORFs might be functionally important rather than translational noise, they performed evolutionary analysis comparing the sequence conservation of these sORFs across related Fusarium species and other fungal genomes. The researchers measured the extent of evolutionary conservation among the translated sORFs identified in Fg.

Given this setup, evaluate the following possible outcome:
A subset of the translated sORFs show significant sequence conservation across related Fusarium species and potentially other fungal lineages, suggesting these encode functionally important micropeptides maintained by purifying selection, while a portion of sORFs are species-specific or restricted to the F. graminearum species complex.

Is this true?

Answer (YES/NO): NO